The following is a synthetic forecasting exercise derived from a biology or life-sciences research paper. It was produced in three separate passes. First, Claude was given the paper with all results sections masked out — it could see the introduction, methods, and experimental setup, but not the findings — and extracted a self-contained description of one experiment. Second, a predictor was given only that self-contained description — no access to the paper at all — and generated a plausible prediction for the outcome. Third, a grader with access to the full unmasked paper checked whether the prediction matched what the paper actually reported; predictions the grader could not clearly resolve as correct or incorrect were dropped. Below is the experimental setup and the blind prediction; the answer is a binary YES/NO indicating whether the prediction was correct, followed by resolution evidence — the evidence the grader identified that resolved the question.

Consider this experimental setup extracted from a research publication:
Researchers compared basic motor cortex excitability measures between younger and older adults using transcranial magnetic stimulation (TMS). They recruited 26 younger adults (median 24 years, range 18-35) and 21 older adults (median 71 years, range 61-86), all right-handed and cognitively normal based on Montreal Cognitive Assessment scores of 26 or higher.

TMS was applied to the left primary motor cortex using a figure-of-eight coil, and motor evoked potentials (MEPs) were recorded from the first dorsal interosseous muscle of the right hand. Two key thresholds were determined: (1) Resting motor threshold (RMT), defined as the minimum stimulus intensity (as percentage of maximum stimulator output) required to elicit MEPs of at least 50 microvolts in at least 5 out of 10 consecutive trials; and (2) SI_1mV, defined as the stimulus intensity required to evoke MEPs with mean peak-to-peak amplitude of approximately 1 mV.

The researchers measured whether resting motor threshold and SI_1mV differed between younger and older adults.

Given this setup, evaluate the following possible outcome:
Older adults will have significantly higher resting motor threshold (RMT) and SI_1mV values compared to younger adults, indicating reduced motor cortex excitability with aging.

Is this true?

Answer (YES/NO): YES